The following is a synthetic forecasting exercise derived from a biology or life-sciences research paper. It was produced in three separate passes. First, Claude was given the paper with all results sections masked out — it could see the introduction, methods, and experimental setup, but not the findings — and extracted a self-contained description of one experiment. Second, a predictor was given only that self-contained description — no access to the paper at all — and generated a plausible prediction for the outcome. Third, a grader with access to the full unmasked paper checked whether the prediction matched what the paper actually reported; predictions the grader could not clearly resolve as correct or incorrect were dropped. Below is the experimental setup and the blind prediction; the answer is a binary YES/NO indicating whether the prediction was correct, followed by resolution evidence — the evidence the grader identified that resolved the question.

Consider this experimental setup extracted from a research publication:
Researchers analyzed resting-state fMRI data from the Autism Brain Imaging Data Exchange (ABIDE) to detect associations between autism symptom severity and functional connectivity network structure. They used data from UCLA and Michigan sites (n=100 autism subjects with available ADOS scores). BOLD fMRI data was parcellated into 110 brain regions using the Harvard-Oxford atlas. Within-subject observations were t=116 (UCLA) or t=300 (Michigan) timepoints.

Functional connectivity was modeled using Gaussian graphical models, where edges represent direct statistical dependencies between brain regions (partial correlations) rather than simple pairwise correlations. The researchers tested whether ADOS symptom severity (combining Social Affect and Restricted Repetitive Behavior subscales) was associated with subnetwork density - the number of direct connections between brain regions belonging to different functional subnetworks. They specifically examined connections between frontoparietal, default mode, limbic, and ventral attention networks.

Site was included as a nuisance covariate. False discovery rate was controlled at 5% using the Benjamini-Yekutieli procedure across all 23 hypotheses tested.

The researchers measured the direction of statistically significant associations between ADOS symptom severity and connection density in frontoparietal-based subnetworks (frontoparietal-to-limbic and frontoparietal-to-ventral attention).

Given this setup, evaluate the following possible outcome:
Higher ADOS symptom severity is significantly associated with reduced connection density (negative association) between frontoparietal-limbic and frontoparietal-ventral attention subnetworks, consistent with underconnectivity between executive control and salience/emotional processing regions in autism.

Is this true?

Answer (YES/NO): YES